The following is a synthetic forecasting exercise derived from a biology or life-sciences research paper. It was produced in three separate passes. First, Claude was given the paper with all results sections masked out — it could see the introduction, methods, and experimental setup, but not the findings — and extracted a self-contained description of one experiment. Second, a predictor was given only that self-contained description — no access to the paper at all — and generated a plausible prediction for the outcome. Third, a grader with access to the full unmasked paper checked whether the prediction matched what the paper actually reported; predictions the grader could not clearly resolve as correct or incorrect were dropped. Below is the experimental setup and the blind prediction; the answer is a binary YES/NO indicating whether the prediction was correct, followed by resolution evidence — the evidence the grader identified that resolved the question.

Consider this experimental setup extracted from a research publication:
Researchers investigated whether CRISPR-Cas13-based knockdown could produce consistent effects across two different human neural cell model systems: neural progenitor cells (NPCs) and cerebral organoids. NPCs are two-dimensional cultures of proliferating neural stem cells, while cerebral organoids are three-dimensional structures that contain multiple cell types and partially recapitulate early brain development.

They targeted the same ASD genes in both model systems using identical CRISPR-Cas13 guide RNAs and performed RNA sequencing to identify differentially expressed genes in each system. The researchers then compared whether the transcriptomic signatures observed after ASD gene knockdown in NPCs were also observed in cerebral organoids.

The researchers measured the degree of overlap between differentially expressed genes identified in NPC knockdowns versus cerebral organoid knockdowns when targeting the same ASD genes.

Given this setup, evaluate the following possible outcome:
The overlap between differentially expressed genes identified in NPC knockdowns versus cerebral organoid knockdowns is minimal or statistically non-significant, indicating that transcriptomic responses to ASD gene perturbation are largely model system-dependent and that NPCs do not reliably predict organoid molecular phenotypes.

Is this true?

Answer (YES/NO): NO